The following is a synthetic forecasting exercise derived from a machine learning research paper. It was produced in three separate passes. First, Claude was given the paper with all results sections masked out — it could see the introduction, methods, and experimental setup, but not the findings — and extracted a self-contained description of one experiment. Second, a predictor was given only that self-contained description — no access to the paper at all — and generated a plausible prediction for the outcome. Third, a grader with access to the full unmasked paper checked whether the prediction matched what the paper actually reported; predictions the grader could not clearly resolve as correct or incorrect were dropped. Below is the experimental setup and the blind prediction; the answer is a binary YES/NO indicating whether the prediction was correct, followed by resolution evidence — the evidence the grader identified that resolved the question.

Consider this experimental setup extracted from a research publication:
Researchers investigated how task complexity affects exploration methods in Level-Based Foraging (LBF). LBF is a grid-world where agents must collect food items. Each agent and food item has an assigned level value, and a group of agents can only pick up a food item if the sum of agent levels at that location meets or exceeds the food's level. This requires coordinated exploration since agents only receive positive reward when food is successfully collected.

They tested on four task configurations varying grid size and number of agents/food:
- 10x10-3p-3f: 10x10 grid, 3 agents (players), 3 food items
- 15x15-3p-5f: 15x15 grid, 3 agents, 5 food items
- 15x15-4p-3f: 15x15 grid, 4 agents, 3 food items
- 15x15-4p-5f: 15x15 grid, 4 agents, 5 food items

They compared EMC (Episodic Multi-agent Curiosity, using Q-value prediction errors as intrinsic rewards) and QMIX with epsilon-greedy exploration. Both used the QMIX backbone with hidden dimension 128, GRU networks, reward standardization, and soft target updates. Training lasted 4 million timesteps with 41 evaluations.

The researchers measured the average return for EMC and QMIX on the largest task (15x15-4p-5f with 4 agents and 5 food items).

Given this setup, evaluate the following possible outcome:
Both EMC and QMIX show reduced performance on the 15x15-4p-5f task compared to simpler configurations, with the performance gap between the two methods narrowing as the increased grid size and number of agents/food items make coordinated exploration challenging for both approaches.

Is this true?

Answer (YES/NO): YES